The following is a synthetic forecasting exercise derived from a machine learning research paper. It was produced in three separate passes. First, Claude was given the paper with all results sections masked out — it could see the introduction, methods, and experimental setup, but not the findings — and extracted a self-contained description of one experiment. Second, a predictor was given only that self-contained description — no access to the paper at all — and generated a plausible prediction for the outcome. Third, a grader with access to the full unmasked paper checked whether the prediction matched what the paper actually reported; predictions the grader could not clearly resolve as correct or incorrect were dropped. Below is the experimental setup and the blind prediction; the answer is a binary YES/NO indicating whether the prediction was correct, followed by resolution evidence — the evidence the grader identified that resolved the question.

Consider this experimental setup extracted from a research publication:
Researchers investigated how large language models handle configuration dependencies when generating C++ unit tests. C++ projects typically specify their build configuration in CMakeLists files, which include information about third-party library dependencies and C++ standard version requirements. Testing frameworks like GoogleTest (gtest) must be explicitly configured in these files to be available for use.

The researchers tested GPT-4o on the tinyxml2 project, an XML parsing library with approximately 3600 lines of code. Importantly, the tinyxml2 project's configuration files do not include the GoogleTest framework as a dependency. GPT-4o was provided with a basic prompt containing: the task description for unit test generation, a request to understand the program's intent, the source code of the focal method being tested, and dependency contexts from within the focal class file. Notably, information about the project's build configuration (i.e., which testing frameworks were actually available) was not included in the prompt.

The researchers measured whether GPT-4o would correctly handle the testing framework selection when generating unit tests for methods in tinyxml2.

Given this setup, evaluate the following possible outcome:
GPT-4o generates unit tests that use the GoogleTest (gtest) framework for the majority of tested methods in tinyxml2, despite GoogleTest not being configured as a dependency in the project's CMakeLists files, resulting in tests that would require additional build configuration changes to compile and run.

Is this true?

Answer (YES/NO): YES